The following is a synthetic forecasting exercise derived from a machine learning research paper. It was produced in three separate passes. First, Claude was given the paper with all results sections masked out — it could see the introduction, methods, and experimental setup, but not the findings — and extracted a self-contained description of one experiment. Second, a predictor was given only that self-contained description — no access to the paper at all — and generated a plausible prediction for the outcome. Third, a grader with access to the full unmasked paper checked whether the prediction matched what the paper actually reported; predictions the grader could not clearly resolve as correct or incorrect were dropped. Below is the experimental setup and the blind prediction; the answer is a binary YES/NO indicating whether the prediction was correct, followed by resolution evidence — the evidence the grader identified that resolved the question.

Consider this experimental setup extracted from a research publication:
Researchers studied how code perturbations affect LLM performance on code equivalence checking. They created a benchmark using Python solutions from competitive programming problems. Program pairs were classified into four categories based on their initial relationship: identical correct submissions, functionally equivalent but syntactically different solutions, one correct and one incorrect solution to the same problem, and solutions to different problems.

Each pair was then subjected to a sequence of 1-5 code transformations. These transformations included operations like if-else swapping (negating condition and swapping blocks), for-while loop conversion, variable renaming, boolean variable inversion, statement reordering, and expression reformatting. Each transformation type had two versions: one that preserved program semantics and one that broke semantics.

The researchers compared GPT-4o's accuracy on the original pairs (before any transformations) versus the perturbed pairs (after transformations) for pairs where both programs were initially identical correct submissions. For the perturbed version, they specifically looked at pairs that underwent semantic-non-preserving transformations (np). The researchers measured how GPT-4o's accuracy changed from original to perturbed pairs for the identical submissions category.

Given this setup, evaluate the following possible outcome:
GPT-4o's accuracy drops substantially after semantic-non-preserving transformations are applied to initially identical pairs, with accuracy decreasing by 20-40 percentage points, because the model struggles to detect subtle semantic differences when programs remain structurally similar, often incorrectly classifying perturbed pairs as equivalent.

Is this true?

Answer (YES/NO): NO